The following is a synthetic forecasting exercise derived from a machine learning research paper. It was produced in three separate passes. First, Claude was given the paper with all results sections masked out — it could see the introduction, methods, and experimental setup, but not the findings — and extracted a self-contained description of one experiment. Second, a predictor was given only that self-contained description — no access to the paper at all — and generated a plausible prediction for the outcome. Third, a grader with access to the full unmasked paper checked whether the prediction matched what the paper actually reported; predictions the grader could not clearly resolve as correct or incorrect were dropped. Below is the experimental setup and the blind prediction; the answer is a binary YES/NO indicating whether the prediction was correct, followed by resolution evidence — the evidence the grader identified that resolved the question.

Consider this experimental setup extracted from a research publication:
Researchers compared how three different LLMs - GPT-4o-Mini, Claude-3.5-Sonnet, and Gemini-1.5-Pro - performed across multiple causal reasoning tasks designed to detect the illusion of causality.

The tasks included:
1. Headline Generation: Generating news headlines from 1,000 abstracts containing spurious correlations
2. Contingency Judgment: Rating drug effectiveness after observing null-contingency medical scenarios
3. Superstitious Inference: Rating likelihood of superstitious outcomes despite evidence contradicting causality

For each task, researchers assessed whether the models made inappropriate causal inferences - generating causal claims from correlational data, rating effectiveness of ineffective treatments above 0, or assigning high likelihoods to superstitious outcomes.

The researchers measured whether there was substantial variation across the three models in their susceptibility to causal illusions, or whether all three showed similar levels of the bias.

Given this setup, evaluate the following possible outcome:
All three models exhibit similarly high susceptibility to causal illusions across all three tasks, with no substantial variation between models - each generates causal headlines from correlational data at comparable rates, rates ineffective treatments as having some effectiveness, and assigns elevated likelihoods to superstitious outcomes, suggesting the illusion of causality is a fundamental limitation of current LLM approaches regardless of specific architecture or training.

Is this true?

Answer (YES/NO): NO